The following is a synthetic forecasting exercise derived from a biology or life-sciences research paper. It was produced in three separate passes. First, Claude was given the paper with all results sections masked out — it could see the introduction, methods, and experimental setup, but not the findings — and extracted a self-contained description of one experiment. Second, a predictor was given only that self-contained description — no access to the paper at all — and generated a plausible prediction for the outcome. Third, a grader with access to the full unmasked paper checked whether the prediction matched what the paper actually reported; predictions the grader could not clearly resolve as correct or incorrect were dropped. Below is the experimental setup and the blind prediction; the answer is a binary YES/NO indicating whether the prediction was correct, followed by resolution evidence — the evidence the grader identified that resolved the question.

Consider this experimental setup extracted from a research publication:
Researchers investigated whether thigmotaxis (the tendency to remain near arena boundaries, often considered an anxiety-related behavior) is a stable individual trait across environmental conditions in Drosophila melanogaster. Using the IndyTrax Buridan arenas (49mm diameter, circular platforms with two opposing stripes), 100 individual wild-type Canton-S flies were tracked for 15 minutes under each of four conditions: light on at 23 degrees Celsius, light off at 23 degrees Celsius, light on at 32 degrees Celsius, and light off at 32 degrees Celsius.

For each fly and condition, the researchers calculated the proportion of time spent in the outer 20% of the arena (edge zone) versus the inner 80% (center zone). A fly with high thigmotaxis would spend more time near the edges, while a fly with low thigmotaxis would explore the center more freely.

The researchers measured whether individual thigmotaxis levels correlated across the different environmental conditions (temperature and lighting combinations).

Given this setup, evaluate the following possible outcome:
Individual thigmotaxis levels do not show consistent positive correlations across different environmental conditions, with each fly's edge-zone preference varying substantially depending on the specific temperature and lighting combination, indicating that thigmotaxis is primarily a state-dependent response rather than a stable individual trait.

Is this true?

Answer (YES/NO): NO